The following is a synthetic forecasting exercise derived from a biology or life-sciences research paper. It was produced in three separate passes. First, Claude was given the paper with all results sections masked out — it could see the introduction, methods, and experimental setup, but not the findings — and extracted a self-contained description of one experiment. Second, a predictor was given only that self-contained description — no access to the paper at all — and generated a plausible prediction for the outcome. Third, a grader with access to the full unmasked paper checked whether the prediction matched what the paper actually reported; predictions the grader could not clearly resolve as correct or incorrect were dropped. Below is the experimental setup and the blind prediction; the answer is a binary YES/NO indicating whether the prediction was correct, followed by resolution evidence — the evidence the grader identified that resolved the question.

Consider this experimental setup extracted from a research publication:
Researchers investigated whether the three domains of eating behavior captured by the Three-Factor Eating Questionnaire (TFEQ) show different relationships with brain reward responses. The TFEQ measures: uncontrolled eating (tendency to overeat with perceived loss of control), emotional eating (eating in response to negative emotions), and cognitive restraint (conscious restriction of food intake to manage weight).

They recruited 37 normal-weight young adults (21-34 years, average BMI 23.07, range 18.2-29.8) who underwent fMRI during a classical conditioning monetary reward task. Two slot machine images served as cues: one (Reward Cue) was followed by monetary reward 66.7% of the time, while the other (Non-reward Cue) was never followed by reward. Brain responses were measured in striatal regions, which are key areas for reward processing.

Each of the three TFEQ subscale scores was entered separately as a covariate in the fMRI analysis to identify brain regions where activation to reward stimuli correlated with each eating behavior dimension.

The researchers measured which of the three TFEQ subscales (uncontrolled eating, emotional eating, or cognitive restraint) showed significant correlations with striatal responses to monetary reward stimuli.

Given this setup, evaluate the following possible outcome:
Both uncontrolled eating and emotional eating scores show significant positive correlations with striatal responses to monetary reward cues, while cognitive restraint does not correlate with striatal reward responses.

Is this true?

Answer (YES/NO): NO